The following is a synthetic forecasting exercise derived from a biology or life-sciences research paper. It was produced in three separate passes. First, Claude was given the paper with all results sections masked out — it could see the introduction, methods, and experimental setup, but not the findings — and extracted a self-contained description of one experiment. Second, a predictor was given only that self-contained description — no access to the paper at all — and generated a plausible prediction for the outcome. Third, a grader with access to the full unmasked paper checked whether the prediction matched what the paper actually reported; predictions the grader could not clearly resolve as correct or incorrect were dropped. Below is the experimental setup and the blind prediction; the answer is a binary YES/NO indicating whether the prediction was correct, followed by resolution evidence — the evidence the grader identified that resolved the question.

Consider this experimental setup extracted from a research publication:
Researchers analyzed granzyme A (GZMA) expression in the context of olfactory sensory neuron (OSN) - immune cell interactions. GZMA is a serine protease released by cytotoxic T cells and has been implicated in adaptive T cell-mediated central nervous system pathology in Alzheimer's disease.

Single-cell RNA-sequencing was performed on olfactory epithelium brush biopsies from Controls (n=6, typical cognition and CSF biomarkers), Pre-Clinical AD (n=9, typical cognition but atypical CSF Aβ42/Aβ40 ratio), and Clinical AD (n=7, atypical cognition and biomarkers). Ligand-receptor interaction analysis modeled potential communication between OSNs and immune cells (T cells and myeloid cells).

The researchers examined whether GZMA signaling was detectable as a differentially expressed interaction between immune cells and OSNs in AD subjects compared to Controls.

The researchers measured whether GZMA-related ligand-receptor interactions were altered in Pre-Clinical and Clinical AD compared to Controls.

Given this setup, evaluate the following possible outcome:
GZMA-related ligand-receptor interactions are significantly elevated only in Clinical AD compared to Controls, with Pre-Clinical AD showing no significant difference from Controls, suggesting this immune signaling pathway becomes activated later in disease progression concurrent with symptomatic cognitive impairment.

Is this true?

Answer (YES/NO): NO